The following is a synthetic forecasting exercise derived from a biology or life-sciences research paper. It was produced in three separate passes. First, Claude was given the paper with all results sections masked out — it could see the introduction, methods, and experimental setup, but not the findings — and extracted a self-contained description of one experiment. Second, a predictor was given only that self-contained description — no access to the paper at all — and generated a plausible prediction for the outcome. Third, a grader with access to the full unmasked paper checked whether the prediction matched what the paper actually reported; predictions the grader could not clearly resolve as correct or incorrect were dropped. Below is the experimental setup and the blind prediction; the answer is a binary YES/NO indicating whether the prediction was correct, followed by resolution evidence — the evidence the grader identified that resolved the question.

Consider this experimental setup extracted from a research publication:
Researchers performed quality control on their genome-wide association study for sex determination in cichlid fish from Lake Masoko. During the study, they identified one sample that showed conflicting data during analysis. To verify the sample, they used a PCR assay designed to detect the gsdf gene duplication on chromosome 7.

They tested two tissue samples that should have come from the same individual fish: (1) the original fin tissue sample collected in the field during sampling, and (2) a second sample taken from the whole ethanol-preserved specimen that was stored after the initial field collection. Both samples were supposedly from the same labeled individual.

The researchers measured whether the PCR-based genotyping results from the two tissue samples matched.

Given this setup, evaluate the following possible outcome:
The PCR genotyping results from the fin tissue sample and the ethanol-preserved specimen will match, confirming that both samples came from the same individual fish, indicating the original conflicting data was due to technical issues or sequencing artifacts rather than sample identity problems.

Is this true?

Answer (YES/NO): NO